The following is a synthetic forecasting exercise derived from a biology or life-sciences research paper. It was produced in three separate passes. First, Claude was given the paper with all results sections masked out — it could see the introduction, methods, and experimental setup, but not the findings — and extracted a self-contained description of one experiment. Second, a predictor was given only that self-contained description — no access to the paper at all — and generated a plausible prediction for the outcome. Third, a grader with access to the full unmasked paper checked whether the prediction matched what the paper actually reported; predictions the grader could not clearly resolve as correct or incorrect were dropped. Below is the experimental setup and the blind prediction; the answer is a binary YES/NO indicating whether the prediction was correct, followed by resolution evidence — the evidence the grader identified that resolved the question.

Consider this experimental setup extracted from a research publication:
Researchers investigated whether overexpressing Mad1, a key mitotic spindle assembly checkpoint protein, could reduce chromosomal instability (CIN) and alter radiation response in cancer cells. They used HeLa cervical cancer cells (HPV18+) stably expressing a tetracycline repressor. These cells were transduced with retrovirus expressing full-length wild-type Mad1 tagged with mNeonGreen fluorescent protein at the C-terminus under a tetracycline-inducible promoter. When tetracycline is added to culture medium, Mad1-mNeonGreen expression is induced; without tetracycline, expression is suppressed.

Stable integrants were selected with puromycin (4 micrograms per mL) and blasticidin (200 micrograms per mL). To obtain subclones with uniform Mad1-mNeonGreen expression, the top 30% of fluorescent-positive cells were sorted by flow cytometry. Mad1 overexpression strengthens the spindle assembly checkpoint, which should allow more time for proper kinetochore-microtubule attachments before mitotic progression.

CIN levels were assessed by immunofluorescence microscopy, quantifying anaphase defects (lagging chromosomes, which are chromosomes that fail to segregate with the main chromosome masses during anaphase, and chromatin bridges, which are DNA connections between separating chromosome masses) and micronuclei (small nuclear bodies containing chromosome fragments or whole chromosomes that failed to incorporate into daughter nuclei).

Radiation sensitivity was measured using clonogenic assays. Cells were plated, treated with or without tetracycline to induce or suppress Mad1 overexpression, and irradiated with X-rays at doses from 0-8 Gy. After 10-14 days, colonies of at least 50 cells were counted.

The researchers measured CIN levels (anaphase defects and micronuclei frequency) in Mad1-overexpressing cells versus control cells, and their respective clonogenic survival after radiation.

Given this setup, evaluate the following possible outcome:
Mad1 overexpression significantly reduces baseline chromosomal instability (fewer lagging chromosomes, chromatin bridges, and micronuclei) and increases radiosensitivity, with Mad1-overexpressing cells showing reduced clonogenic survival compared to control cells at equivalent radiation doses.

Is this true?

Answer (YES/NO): NO